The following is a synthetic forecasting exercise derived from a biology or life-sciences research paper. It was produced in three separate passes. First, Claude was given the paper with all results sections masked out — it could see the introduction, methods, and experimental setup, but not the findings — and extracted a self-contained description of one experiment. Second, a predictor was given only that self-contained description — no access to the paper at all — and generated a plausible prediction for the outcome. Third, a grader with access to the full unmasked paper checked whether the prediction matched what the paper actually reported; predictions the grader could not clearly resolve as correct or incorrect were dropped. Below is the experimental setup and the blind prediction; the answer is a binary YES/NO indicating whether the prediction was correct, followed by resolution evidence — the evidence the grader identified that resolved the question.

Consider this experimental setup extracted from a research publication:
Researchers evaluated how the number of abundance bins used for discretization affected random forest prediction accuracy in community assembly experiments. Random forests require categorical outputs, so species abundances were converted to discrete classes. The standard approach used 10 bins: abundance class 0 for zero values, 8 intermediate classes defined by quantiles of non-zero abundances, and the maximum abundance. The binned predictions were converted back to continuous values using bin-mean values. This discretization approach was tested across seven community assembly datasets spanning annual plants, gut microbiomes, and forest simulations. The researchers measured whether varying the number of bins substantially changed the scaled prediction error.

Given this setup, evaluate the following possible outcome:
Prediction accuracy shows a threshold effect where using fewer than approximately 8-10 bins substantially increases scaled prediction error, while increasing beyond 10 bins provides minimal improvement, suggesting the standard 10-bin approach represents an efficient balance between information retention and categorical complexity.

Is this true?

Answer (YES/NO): NO